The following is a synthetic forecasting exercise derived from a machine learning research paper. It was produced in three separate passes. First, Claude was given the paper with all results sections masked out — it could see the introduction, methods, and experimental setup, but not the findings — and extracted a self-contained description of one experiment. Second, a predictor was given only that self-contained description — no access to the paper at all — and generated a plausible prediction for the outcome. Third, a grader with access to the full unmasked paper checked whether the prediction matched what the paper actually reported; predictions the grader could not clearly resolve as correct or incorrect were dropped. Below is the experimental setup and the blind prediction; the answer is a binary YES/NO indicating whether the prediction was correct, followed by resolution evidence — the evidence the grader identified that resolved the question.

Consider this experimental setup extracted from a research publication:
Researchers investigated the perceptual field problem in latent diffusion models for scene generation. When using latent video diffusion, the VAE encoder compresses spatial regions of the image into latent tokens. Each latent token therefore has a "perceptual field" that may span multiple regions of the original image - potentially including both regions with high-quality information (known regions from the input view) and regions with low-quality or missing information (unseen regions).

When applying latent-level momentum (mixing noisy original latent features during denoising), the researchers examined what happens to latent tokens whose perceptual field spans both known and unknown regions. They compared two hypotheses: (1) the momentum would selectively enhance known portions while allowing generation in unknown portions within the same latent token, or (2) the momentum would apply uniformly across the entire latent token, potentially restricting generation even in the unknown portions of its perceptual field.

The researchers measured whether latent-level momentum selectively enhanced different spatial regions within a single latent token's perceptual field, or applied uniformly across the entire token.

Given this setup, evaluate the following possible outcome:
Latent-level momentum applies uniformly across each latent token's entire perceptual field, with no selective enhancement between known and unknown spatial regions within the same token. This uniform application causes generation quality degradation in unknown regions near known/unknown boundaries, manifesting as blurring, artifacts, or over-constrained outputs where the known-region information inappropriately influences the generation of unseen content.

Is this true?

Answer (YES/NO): YES